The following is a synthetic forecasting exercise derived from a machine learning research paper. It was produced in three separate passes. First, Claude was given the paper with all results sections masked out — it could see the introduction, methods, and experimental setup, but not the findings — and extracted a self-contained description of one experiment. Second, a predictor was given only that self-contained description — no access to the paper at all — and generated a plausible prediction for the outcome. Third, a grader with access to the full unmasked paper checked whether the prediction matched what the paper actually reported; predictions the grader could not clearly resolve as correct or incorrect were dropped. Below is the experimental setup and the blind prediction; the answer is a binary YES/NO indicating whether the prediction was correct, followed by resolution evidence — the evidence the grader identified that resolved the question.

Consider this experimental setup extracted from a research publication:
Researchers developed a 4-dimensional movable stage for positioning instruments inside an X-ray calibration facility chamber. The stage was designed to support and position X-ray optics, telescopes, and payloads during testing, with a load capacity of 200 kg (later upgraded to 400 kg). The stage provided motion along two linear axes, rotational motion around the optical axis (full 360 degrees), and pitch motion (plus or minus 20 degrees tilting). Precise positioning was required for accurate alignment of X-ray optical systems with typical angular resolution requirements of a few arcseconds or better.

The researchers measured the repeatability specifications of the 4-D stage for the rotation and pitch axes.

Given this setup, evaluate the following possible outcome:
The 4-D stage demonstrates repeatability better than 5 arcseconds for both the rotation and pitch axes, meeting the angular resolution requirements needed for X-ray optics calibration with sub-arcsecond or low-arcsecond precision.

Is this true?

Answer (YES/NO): NO